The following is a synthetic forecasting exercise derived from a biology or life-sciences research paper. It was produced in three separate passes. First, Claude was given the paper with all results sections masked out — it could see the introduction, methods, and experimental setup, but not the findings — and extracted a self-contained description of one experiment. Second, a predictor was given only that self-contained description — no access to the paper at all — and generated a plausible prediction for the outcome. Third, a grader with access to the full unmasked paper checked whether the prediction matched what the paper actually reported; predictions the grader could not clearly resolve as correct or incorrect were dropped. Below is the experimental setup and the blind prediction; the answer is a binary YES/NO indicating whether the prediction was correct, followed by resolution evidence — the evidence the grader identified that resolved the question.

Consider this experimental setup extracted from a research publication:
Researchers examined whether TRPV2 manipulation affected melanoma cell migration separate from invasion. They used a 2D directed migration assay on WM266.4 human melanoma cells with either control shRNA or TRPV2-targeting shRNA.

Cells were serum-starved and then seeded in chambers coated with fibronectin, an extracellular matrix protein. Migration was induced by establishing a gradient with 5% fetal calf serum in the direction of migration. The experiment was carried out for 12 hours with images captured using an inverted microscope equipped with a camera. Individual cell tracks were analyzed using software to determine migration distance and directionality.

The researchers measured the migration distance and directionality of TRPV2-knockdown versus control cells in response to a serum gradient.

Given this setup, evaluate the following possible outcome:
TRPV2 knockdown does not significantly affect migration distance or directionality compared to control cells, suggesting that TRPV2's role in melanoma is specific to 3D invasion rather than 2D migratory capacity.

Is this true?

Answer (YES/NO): NO